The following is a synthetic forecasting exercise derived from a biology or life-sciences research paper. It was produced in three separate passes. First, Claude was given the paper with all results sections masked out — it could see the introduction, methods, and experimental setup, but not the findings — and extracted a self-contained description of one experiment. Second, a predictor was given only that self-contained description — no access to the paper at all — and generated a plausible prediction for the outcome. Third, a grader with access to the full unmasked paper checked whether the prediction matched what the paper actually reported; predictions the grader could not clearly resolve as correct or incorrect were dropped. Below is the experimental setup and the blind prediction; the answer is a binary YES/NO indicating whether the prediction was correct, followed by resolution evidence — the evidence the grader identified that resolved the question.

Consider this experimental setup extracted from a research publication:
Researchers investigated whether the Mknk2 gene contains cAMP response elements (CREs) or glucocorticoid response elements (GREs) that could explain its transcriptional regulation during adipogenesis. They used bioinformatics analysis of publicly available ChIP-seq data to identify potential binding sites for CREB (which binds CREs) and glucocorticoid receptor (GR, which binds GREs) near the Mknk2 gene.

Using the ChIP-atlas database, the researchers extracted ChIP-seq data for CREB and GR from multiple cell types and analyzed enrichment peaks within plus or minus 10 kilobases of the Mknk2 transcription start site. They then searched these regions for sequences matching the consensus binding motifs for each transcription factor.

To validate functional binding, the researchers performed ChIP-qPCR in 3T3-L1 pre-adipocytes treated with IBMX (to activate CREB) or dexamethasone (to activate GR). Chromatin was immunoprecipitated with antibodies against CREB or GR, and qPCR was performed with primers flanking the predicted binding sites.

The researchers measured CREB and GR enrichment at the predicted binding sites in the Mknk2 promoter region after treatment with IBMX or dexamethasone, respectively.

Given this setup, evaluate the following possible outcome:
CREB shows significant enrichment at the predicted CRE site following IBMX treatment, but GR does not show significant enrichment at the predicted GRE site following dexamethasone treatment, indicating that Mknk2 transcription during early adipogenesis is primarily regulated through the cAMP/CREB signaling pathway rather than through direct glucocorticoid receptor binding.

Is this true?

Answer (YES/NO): NO